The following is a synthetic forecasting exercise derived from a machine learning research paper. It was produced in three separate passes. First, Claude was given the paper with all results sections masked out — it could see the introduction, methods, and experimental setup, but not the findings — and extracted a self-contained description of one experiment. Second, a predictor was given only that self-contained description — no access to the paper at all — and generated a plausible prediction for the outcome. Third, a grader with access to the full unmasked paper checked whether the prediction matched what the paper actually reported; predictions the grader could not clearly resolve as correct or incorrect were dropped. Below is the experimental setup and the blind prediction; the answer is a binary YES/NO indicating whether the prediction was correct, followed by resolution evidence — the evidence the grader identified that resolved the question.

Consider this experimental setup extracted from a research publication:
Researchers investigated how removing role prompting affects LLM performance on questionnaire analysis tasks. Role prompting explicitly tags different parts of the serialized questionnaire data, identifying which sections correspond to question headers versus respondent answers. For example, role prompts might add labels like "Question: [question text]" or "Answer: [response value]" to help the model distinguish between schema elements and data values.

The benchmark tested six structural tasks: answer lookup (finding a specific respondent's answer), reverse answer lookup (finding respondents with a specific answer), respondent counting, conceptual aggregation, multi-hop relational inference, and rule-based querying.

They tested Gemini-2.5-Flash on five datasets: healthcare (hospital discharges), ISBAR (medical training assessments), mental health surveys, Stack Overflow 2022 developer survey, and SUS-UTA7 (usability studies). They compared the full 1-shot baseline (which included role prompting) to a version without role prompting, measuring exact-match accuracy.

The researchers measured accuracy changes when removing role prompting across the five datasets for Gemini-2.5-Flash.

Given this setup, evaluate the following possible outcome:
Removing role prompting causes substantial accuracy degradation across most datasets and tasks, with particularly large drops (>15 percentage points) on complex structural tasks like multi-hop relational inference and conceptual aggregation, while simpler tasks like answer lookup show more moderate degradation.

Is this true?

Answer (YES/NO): NO